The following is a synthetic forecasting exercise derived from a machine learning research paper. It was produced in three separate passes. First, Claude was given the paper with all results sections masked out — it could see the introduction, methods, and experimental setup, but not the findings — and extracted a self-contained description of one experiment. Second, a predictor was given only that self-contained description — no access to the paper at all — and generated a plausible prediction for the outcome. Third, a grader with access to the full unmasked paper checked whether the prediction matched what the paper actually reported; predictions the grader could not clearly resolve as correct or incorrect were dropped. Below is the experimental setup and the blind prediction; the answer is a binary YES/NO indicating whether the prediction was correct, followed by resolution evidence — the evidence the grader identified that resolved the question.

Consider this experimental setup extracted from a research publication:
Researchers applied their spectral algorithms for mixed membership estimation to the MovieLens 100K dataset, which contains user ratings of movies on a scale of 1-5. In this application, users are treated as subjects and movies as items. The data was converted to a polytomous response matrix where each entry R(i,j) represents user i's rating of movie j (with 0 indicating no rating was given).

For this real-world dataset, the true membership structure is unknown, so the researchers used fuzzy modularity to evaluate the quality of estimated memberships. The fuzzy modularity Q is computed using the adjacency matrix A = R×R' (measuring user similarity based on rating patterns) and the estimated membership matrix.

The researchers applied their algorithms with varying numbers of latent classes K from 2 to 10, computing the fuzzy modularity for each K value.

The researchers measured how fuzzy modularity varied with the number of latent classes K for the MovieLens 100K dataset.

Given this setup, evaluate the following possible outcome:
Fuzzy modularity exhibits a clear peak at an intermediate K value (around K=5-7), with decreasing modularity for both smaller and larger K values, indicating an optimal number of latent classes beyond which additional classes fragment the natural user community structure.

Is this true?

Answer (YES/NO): NO